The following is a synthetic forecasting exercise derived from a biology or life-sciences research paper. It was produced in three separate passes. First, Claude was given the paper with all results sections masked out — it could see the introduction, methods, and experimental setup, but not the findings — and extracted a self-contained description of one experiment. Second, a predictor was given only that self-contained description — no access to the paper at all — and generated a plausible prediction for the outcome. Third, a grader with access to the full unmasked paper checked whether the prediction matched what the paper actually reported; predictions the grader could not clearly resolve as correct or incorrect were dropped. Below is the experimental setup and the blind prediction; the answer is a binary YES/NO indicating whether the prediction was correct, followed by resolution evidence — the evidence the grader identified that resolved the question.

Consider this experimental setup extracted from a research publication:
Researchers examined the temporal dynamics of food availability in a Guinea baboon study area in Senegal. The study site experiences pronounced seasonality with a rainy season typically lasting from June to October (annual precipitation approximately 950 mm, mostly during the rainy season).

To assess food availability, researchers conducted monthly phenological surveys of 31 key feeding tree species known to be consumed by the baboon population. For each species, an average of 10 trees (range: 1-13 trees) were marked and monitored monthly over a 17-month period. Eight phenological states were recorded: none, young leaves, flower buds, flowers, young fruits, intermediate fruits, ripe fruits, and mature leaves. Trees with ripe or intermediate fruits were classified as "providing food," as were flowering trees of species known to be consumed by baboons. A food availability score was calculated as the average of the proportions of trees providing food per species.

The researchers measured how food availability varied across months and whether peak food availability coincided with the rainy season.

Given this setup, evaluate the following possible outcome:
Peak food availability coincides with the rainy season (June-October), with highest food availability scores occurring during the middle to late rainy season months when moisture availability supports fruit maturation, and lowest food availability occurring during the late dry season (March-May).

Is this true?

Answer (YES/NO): NO